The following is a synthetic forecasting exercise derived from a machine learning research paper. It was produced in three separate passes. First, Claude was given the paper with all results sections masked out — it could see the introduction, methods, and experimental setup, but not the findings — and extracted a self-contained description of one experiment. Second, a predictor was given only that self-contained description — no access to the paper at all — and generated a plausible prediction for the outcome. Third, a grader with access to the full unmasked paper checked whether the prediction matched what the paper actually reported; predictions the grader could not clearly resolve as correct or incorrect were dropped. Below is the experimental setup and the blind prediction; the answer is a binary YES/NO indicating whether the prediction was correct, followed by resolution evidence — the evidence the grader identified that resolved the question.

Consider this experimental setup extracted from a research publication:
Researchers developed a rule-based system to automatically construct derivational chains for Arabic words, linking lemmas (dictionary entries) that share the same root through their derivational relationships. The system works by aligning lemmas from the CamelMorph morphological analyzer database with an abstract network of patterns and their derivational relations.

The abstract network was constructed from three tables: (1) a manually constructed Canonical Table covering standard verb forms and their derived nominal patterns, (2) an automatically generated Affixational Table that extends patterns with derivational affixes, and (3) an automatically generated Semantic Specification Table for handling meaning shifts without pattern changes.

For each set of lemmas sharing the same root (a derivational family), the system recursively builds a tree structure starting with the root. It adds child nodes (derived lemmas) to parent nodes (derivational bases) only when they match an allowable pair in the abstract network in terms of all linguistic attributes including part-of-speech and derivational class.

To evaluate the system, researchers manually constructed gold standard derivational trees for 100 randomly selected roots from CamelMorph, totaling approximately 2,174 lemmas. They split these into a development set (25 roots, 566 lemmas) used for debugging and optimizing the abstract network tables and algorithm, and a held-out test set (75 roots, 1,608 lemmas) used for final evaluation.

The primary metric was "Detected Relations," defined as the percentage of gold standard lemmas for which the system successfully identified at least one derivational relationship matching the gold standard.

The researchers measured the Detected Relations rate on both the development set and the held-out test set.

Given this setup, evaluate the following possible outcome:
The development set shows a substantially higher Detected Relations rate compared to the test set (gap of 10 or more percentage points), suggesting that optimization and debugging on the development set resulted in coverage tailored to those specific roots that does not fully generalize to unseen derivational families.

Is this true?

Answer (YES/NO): YES